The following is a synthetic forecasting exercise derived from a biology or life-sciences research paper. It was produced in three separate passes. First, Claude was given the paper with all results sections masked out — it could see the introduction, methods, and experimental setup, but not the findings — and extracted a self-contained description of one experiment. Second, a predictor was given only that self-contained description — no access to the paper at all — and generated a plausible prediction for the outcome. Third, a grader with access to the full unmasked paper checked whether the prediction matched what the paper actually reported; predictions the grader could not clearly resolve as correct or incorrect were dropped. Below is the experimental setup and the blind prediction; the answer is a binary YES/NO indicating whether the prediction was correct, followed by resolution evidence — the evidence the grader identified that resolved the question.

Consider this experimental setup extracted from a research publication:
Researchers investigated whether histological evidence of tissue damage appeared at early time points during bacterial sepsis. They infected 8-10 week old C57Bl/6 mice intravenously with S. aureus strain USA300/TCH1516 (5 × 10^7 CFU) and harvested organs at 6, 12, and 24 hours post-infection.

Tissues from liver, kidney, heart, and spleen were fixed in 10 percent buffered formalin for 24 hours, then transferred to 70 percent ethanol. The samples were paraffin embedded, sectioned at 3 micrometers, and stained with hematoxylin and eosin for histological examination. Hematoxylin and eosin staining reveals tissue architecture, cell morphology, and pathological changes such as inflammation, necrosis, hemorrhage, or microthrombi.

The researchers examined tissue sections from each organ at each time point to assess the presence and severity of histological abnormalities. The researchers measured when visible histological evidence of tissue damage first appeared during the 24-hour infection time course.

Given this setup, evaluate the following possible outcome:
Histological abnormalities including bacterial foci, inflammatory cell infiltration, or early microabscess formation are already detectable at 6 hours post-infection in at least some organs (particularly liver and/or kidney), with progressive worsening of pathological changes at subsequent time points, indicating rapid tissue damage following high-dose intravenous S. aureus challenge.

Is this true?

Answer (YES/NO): YES